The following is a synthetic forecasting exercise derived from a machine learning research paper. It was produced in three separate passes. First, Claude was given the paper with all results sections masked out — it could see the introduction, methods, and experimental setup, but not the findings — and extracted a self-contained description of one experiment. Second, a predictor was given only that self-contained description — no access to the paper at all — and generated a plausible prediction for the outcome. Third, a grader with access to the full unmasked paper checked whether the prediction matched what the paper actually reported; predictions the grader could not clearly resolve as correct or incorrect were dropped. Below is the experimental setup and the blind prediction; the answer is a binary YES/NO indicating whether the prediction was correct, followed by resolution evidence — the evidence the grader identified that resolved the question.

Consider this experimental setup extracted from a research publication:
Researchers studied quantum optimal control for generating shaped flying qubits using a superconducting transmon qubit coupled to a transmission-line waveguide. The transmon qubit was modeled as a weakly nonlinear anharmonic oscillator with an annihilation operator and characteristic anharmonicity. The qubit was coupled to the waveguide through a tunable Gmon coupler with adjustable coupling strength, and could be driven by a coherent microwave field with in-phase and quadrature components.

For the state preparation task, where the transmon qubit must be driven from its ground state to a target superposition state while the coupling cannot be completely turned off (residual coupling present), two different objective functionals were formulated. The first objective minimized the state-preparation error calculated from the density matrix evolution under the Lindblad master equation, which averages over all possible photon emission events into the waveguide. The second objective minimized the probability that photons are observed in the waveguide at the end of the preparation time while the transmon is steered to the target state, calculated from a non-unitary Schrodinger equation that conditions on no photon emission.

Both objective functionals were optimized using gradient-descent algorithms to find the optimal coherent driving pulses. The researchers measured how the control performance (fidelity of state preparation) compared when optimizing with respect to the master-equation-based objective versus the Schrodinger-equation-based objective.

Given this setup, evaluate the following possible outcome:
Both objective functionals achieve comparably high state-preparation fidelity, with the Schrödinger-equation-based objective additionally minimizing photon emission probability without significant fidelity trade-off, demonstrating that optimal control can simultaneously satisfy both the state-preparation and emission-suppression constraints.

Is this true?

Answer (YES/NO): YES